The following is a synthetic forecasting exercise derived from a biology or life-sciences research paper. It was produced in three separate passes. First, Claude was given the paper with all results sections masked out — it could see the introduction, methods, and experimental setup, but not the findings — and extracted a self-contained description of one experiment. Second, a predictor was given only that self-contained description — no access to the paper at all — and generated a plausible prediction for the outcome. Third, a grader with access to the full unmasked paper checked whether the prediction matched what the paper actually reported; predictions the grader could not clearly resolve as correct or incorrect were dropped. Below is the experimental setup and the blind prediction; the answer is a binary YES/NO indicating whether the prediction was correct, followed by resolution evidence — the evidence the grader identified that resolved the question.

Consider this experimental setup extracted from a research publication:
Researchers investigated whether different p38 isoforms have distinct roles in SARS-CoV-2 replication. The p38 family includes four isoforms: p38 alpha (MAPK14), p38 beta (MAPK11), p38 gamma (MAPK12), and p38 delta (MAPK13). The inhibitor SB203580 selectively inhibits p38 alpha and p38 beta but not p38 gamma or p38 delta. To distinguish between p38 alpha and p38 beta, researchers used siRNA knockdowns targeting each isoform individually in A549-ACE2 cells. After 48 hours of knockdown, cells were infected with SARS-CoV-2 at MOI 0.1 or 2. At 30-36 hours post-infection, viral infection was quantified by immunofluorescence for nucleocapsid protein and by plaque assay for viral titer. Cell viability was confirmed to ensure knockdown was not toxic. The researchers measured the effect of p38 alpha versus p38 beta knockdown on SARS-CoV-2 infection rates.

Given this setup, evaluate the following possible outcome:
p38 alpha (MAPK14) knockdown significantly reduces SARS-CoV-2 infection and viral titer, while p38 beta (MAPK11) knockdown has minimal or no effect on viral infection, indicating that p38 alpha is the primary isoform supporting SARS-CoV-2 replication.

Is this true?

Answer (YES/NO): NO